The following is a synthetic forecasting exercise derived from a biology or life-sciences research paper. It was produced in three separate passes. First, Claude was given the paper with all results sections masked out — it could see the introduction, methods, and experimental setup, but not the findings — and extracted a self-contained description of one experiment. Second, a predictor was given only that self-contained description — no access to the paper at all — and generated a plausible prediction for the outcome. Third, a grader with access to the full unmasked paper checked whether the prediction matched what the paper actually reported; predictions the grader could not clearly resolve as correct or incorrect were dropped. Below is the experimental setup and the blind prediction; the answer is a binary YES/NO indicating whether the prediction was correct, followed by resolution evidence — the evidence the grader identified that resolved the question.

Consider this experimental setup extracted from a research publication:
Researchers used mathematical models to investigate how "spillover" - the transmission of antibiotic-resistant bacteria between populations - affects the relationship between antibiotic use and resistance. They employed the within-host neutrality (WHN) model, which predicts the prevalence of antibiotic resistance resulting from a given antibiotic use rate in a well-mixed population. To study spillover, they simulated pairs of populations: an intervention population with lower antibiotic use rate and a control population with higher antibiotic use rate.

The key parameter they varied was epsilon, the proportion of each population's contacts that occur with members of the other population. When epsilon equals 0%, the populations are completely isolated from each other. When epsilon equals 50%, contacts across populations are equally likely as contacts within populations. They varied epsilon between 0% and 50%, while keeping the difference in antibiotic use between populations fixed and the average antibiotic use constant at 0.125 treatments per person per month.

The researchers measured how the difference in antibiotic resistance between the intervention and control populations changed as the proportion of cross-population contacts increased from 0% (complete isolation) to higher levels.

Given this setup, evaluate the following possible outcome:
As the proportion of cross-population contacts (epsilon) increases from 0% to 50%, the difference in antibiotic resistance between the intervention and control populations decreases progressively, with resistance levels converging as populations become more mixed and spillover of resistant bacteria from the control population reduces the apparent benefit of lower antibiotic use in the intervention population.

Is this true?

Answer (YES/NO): YES